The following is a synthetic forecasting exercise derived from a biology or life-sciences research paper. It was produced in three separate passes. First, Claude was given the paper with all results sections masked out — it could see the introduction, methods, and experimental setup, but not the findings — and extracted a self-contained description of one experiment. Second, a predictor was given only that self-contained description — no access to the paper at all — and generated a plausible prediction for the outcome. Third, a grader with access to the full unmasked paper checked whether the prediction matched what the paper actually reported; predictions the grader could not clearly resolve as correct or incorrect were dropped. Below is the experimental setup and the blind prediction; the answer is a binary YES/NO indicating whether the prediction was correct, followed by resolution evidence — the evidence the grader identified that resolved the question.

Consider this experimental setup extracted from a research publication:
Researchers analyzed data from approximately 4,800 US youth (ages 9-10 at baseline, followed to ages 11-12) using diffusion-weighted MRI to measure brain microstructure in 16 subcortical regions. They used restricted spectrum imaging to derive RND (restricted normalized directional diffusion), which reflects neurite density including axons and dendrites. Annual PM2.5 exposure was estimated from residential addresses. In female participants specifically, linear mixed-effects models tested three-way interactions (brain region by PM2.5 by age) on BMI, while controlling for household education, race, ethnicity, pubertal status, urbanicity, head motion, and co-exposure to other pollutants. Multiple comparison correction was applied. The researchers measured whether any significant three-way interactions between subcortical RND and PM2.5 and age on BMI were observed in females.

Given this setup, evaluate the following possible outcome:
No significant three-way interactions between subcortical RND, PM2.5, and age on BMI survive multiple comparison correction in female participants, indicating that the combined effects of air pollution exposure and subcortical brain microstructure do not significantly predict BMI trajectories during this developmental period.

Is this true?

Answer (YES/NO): YES